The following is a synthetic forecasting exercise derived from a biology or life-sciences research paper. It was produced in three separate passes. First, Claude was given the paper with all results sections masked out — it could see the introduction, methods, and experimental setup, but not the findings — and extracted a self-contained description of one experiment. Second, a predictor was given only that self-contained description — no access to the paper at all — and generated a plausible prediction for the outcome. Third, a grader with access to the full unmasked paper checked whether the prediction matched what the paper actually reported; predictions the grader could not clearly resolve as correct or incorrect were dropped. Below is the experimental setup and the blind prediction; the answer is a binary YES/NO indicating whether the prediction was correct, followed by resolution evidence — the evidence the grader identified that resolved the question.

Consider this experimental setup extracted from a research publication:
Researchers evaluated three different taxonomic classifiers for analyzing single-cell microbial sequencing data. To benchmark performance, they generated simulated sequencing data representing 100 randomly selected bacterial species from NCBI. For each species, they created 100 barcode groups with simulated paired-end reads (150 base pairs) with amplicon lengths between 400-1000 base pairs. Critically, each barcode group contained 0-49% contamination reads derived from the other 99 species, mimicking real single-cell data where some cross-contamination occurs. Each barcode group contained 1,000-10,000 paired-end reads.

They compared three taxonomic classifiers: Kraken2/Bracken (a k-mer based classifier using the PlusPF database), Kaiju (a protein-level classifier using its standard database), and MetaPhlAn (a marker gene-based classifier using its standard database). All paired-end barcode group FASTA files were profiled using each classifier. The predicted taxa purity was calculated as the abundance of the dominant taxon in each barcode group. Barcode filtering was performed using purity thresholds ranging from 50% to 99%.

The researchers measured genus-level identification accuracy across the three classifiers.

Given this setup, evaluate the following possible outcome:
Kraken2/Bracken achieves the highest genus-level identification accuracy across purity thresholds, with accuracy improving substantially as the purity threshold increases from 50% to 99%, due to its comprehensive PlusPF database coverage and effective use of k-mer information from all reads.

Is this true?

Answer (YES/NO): YES